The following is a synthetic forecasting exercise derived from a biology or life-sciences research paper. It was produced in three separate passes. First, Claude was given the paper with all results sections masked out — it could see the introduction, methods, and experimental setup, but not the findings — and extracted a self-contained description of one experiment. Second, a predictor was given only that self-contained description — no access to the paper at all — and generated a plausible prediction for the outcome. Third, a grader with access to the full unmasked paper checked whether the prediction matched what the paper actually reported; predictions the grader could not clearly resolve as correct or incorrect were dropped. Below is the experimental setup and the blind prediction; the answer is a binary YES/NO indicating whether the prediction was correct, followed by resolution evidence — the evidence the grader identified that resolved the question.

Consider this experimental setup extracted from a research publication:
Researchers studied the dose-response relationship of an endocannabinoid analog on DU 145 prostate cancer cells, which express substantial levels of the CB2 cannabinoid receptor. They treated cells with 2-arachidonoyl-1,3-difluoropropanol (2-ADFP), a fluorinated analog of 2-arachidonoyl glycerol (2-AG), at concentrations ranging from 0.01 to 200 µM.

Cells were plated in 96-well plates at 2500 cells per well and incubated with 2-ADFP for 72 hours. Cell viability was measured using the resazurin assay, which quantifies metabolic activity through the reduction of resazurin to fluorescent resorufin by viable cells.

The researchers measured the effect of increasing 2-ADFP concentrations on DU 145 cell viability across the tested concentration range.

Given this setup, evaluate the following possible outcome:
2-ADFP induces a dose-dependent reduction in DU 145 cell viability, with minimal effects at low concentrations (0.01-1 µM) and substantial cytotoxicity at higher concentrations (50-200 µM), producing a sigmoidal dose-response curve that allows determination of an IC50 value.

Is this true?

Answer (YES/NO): NO